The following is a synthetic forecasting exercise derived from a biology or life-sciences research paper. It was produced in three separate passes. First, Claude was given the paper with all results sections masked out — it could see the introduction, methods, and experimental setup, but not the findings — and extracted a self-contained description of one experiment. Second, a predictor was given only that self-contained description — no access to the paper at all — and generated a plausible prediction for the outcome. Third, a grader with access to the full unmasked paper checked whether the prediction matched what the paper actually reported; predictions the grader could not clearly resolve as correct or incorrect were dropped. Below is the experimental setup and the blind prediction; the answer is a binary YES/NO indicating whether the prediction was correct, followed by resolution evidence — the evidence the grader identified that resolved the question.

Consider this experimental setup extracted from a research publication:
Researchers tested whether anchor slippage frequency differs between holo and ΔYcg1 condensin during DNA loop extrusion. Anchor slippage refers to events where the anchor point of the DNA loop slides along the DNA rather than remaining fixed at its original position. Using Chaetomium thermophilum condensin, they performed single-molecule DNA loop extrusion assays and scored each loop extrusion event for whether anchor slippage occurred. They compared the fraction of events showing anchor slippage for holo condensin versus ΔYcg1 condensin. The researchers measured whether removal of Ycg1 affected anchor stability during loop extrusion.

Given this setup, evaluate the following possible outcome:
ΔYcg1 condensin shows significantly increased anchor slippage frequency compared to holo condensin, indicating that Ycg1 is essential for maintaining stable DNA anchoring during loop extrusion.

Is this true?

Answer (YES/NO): YES